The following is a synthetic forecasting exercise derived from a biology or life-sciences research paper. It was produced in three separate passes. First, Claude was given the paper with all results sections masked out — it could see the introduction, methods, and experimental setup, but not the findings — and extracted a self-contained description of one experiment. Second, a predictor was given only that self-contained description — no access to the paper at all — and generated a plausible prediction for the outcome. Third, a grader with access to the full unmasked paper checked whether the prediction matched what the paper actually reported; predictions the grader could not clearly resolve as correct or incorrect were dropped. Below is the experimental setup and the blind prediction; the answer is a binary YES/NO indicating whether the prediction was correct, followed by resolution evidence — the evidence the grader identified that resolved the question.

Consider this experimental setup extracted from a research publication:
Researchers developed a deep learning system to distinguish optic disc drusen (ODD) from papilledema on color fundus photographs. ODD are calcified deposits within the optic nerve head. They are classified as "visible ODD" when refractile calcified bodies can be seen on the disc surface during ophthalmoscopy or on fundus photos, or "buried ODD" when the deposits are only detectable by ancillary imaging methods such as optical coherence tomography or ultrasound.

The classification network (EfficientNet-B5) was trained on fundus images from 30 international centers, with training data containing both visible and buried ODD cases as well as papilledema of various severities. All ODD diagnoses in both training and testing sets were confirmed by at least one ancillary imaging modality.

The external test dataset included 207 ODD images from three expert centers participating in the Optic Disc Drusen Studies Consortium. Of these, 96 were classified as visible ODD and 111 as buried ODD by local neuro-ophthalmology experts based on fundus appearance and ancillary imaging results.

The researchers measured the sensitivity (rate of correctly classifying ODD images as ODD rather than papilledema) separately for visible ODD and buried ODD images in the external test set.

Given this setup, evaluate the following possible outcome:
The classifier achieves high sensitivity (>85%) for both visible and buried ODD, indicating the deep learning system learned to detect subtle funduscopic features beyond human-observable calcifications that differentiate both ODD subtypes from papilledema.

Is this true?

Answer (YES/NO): NO